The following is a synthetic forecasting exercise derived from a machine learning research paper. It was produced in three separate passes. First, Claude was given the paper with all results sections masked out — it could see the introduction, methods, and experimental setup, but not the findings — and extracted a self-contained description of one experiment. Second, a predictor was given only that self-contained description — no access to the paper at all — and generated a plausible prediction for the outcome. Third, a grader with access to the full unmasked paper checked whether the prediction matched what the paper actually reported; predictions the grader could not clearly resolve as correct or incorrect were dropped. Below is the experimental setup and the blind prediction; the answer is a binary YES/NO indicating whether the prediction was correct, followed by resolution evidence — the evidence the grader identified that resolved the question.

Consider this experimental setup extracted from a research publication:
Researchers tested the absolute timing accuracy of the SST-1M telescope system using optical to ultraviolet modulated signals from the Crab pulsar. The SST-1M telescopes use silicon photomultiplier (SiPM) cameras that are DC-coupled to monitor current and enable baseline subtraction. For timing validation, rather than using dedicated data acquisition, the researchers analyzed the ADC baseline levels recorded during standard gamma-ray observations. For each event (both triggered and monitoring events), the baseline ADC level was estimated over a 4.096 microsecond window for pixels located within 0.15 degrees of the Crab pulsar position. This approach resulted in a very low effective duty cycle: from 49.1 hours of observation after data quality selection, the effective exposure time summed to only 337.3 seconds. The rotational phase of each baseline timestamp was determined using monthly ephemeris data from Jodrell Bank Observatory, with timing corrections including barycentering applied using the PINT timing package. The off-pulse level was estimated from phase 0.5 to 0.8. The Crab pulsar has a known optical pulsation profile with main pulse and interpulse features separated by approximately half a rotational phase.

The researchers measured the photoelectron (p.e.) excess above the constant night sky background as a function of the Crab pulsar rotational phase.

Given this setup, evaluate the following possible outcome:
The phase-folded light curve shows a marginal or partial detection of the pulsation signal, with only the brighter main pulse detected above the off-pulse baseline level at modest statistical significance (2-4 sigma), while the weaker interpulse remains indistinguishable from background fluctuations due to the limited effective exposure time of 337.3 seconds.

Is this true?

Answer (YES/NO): NO